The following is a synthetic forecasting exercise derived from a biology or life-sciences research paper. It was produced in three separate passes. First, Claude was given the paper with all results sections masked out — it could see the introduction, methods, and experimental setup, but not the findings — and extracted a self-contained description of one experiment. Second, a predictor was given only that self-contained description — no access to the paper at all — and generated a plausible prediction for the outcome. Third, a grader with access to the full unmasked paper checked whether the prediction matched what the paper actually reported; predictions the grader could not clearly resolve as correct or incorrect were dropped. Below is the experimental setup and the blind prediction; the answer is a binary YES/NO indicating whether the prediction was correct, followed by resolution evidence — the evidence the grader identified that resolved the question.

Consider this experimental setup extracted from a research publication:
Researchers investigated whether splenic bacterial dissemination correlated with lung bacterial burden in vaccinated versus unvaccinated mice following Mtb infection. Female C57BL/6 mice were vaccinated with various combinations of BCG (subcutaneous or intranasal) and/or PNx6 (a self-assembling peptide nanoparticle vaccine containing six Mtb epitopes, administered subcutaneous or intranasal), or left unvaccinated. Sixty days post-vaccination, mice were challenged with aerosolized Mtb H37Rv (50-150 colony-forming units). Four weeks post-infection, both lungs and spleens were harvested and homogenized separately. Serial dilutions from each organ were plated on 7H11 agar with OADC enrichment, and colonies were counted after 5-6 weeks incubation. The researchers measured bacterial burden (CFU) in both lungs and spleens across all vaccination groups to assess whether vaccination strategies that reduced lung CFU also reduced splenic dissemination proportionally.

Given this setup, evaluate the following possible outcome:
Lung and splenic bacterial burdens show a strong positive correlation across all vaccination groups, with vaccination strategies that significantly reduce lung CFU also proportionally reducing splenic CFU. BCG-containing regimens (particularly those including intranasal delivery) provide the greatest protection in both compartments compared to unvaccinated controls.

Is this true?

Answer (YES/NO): NO